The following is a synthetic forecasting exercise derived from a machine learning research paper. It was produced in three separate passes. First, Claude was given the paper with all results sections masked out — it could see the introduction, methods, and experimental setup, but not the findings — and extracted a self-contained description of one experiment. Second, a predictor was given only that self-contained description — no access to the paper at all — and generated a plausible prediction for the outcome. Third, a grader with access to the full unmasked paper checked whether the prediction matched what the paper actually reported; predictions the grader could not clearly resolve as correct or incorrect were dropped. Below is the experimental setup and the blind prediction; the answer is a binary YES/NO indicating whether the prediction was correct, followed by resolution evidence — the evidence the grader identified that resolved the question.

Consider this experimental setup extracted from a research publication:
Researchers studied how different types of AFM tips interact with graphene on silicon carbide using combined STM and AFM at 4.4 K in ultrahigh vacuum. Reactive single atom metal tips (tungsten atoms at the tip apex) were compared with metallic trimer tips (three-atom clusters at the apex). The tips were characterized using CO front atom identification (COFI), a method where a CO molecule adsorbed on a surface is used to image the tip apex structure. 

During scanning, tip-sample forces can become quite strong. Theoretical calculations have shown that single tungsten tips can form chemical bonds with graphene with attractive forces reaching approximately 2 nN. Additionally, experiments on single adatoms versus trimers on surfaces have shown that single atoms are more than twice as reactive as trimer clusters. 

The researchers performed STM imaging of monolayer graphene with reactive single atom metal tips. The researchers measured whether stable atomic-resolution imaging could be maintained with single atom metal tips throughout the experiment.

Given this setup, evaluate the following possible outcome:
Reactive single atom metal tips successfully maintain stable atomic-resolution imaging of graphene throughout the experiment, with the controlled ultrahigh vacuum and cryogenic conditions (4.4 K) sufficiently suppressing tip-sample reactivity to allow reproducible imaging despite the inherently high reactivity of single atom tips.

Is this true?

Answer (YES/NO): NO